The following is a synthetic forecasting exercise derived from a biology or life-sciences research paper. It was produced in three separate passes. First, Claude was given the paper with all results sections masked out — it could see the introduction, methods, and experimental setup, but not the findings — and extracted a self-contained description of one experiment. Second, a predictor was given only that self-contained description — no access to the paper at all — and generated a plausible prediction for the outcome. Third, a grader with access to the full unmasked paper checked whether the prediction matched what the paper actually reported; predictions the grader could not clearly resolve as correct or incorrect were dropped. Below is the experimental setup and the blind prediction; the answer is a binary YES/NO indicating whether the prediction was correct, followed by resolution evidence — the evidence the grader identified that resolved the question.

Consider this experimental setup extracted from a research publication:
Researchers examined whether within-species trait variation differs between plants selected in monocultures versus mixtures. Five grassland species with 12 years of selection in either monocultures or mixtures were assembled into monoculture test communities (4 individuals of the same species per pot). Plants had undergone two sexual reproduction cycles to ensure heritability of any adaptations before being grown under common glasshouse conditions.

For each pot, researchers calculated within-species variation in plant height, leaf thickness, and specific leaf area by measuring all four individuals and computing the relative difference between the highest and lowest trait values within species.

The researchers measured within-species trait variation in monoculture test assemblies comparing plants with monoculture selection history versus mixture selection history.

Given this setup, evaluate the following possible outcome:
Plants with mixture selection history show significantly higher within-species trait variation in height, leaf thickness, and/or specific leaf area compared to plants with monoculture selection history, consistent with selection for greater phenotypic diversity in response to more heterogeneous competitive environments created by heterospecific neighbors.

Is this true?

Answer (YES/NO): NO